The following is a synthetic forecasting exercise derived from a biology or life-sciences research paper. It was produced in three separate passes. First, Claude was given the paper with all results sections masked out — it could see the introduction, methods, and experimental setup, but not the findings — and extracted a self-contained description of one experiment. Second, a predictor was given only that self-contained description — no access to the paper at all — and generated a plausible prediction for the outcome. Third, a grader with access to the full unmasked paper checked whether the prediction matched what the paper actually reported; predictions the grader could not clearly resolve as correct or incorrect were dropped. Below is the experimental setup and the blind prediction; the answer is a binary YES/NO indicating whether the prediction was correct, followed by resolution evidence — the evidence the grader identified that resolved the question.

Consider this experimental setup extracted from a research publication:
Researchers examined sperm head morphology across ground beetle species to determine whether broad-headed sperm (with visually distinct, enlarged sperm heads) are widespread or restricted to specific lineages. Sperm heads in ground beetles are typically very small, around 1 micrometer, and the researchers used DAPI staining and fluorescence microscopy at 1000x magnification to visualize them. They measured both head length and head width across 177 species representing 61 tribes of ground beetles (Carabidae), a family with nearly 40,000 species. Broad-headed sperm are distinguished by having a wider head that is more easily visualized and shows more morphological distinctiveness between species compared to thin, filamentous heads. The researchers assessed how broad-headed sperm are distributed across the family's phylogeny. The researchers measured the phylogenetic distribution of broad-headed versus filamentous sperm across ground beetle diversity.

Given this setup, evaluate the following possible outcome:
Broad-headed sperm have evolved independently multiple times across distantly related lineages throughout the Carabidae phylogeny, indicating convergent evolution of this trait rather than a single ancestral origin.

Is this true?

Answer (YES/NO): YES